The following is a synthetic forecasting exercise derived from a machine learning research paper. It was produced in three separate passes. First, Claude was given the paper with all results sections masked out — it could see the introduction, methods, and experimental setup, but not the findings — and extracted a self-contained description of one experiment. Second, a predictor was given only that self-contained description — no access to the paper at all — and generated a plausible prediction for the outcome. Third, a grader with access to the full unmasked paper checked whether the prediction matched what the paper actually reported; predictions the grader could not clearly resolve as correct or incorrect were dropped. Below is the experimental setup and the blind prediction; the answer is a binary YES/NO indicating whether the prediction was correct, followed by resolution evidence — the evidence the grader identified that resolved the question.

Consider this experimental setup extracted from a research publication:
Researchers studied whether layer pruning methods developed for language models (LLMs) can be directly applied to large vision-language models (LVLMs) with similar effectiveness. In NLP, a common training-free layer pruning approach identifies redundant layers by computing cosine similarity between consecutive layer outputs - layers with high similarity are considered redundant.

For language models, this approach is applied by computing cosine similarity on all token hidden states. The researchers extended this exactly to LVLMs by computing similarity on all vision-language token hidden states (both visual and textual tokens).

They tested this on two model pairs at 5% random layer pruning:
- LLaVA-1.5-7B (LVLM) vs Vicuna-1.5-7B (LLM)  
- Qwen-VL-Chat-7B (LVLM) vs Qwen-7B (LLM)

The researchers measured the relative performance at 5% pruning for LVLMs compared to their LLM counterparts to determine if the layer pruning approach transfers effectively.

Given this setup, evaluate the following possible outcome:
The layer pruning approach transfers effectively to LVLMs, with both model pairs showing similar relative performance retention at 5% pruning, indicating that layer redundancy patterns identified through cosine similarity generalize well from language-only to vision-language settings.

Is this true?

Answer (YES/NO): NO